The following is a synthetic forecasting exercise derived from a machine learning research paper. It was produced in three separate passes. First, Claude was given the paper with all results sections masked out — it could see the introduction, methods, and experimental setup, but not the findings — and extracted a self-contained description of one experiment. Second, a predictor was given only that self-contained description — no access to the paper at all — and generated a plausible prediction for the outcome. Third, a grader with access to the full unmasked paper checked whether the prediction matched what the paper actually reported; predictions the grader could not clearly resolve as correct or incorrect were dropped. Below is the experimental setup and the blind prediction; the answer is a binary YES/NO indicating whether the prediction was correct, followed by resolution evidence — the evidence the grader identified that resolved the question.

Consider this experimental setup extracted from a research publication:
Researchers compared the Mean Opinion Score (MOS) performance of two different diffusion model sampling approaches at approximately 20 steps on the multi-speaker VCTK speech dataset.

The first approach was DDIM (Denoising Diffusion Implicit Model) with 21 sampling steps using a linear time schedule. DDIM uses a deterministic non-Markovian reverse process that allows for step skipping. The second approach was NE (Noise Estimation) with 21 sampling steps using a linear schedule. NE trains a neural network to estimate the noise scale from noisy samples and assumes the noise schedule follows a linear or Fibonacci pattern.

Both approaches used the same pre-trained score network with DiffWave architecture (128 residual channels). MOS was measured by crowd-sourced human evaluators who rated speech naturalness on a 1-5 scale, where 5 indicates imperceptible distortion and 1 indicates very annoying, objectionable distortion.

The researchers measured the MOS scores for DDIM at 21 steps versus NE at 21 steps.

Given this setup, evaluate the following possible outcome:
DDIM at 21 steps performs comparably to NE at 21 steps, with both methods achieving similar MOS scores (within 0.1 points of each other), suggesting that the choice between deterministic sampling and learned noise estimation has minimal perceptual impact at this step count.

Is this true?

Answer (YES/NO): NO